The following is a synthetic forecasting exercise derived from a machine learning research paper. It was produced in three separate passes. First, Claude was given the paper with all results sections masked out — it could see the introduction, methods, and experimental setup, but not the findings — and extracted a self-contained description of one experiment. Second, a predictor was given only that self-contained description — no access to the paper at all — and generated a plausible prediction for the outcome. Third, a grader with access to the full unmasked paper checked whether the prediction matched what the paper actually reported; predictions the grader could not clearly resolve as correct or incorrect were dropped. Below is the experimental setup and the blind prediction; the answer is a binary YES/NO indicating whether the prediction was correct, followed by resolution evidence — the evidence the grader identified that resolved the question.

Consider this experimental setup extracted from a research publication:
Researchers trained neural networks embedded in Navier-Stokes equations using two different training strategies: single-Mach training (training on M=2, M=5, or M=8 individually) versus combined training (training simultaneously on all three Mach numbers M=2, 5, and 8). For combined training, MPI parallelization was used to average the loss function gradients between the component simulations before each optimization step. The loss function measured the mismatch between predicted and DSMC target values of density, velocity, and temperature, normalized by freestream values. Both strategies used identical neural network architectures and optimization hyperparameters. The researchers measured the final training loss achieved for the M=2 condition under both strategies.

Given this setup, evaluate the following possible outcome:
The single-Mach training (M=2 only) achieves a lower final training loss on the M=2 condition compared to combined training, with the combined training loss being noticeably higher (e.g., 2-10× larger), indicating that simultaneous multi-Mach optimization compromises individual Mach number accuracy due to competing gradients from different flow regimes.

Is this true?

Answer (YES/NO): YES